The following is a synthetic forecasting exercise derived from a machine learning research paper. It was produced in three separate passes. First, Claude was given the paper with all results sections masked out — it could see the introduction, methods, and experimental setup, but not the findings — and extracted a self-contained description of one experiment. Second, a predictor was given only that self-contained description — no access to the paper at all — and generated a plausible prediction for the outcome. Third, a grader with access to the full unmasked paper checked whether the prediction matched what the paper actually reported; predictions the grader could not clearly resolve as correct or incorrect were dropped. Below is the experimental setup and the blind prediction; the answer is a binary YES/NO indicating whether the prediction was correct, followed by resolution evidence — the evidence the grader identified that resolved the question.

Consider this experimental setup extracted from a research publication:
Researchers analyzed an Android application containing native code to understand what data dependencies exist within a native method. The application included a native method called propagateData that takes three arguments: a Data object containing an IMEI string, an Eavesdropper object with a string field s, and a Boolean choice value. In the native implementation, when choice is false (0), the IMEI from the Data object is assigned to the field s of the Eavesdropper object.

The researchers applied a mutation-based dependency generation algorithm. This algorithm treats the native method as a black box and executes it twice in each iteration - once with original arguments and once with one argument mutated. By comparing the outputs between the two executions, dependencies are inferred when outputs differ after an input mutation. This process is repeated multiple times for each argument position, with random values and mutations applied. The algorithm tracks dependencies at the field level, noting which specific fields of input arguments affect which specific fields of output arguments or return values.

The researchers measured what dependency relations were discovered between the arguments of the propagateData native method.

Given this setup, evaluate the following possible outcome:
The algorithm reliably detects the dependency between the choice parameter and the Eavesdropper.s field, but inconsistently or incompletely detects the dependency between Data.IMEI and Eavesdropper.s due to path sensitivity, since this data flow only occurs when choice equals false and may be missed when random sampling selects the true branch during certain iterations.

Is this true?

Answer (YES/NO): NO